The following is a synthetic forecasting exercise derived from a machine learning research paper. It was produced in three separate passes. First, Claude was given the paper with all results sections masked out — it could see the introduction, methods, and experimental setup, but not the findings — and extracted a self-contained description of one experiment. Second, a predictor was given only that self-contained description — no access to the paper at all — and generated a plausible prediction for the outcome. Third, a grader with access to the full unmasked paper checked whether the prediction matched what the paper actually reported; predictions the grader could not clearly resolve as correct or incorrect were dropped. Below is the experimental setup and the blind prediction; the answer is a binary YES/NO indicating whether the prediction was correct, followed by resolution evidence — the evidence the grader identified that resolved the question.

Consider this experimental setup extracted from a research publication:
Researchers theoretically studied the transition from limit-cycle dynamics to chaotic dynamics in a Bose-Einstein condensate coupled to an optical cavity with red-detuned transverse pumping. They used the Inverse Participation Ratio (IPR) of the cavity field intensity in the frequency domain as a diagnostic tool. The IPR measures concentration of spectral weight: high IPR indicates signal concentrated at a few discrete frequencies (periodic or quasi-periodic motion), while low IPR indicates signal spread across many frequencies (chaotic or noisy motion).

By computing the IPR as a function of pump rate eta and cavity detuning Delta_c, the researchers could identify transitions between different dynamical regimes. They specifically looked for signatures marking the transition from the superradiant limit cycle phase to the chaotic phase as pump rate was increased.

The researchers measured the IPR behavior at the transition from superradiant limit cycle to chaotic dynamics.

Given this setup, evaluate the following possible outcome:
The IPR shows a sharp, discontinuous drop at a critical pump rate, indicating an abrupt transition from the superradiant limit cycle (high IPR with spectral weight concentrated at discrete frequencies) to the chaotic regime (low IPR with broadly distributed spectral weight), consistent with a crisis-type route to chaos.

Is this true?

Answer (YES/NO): YES